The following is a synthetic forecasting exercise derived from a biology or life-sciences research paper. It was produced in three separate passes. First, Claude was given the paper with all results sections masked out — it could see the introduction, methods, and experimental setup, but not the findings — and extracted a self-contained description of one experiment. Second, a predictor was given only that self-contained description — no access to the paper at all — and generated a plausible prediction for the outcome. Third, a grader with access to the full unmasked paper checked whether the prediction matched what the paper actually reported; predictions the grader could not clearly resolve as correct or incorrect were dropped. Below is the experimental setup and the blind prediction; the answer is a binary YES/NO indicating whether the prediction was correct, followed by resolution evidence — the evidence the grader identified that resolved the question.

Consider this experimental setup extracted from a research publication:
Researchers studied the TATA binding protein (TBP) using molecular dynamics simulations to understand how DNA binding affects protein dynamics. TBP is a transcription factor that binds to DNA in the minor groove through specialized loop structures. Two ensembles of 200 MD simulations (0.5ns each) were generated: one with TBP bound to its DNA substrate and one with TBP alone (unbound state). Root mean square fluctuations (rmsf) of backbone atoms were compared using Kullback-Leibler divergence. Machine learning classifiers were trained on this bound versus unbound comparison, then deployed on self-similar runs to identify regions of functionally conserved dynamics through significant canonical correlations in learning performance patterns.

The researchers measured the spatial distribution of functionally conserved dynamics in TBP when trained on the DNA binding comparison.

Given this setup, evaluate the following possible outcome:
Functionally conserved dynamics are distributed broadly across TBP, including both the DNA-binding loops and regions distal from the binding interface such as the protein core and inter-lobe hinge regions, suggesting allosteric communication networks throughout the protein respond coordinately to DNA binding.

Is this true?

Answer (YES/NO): NO